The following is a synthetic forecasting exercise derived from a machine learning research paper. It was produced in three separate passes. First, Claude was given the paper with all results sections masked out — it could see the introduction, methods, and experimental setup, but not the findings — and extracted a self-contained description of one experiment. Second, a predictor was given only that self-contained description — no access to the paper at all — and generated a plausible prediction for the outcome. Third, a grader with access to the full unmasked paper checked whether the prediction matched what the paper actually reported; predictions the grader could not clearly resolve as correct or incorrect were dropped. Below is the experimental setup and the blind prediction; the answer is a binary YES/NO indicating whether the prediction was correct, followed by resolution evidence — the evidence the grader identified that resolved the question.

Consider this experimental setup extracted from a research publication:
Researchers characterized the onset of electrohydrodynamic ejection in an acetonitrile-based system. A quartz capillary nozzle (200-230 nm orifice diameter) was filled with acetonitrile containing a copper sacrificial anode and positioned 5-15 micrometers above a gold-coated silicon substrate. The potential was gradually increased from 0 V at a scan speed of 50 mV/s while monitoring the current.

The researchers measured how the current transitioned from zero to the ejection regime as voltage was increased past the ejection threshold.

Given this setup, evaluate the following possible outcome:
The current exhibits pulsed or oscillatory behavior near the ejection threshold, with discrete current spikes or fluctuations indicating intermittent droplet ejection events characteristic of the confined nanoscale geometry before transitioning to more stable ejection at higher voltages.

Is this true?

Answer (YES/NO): NO